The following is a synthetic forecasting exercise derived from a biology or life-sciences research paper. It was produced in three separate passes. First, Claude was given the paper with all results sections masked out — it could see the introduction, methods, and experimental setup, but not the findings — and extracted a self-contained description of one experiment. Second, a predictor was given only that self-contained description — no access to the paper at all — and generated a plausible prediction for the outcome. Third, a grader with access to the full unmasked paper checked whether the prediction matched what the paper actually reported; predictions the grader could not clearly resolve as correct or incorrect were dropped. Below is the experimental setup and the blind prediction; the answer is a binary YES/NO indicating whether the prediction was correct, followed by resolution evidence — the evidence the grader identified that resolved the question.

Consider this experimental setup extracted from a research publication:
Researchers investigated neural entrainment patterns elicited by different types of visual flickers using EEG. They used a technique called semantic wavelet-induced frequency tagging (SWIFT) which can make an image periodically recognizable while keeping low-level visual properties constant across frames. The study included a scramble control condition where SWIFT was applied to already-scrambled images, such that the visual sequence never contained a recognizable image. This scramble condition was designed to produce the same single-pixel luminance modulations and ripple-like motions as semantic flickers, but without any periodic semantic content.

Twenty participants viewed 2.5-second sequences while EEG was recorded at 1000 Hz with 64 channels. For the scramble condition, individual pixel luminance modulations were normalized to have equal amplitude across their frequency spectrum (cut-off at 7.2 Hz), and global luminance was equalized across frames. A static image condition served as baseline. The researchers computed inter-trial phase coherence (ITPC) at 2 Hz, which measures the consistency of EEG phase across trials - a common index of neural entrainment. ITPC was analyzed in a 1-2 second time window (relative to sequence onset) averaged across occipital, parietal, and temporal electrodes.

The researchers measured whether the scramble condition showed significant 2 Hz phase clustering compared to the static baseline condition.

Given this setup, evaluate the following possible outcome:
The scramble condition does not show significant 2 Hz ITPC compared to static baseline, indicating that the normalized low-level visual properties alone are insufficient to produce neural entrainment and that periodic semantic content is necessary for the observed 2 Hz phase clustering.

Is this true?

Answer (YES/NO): NO